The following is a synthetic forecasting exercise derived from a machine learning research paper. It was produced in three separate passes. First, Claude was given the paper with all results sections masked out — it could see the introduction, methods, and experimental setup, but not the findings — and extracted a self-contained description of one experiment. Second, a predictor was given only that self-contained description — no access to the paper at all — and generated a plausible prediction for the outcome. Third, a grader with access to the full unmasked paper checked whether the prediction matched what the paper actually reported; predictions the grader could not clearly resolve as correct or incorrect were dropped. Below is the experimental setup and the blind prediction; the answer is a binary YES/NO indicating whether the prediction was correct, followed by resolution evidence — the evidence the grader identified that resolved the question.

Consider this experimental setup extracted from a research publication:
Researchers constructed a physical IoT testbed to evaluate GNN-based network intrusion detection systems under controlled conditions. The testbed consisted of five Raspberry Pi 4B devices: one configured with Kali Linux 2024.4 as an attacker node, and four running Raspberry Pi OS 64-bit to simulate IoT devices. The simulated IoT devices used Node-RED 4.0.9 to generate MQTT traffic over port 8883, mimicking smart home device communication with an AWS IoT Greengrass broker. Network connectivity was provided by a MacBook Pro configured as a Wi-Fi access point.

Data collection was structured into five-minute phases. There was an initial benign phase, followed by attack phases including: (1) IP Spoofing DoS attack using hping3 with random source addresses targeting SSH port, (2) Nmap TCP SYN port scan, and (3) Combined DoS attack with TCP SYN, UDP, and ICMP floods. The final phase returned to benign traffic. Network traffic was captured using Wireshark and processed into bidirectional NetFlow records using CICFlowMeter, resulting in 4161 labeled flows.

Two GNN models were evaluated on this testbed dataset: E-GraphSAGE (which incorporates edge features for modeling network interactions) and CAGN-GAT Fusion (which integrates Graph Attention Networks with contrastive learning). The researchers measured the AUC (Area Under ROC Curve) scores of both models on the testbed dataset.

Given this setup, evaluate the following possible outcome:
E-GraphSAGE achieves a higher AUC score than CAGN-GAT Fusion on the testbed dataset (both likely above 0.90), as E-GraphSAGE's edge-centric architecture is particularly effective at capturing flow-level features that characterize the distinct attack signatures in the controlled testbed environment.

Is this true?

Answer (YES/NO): NO